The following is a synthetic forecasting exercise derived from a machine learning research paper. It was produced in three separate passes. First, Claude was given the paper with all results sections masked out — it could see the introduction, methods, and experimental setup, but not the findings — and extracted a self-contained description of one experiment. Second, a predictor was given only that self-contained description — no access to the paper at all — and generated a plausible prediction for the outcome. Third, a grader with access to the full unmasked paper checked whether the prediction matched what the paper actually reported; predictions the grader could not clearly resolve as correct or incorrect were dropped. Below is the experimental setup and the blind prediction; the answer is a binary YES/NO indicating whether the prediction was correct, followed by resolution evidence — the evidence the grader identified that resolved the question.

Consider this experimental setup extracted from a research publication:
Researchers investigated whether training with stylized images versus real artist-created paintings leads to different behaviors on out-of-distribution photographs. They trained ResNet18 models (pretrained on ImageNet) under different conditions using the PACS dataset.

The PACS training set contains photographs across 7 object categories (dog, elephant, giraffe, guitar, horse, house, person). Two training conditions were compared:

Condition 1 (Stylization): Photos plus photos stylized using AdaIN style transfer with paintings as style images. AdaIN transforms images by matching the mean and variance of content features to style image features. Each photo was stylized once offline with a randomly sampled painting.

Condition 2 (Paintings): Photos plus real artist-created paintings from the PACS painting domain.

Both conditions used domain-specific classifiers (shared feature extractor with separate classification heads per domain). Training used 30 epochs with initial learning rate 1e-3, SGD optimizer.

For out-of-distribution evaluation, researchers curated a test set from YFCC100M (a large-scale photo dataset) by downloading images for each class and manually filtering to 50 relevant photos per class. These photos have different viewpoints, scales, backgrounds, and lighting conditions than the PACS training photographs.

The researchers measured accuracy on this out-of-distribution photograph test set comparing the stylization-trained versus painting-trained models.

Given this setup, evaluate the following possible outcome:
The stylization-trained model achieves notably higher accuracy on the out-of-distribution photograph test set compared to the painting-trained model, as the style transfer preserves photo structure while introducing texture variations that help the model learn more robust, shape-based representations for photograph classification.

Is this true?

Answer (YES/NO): NO